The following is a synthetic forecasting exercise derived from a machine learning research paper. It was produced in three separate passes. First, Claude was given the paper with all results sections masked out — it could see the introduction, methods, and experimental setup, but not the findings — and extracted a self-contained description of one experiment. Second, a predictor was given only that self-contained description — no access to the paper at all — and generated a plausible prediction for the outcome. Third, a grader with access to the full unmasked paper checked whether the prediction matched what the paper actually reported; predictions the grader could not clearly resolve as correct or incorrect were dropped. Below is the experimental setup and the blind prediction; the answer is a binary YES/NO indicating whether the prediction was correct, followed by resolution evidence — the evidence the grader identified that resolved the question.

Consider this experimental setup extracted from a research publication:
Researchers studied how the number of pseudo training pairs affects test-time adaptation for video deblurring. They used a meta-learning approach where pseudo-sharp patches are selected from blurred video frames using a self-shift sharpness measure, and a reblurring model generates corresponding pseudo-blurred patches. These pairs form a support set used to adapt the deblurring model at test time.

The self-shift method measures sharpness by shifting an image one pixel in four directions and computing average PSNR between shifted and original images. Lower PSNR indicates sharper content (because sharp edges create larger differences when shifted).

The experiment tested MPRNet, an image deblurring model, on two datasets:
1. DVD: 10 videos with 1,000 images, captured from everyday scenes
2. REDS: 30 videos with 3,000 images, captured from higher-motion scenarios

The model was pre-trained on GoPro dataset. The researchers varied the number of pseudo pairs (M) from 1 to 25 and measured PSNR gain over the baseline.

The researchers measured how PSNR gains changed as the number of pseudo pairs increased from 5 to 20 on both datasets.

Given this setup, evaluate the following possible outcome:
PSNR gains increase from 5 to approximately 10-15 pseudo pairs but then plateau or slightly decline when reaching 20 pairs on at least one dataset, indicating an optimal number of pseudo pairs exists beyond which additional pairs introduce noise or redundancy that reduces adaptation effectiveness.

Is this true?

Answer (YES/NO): YES